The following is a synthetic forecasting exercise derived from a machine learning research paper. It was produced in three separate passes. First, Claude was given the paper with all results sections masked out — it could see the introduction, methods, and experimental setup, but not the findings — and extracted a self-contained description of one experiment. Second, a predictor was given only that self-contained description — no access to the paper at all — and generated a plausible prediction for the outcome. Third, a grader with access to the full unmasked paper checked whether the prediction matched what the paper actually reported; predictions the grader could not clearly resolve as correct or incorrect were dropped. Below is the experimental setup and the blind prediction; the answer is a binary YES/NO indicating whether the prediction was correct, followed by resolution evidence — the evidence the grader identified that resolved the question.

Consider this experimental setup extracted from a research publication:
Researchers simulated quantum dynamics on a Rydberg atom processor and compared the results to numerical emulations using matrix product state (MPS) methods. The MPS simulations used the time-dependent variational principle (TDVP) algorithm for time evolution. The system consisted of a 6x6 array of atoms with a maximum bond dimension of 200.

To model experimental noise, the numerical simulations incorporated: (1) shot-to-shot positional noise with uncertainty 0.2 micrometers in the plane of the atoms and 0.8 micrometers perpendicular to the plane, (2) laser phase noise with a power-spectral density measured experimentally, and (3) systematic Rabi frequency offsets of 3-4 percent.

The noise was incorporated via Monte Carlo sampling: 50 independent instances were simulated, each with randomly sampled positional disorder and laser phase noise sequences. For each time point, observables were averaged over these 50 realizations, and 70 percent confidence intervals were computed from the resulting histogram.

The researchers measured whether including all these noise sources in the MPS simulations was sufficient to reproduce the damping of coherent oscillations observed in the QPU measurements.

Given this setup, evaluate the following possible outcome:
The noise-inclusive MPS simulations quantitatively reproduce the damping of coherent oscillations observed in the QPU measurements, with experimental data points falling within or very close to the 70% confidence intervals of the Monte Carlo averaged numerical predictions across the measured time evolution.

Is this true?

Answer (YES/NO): YES